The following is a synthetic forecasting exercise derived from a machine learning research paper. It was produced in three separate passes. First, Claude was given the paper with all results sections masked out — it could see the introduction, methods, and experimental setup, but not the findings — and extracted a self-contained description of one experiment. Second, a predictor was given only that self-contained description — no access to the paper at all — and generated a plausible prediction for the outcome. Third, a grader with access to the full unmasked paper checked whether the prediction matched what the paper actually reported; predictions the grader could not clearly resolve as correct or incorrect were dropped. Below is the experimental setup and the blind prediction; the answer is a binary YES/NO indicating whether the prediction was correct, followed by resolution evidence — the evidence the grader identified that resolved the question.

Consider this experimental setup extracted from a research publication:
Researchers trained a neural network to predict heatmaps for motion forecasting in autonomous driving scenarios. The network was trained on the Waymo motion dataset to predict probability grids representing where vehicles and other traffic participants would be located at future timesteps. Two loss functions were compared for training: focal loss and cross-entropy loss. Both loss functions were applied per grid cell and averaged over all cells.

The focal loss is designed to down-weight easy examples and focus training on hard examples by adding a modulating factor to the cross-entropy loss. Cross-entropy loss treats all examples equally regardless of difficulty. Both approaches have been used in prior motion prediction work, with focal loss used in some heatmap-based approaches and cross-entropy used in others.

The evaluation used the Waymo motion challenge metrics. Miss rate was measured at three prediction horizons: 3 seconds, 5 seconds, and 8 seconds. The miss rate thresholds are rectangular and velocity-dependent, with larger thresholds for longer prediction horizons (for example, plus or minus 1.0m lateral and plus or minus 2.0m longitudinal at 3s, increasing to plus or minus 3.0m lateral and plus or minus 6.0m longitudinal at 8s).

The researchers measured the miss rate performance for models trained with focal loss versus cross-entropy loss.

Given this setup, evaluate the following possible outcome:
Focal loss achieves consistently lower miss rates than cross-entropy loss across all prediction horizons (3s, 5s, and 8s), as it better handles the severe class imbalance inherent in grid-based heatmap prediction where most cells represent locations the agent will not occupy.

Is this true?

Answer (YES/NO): NO